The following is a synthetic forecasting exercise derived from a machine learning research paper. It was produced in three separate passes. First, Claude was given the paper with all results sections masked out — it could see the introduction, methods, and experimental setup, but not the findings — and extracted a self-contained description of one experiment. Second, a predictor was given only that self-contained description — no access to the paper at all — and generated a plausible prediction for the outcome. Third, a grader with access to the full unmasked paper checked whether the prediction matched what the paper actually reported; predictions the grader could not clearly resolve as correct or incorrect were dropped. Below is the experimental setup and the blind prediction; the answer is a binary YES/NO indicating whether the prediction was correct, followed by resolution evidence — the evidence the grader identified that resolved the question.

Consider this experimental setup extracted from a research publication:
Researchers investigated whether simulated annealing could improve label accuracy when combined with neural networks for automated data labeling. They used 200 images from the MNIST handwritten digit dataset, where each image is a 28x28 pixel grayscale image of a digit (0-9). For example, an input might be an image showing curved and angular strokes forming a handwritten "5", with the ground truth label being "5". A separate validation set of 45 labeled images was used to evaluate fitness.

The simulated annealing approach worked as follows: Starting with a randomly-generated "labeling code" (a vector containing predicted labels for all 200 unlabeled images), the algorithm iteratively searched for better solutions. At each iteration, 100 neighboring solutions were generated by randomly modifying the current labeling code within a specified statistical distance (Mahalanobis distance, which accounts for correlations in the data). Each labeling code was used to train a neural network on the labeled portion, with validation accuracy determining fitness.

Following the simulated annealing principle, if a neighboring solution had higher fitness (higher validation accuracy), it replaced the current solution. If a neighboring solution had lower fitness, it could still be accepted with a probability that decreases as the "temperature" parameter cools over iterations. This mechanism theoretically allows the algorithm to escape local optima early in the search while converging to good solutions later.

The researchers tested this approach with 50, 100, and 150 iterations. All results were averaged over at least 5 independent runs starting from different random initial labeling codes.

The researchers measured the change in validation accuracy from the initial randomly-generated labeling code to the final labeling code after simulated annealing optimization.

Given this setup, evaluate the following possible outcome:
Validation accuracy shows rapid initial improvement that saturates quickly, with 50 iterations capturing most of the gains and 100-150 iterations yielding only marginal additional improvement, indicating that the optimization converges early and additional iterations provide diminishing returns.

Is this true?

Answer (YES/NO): NO